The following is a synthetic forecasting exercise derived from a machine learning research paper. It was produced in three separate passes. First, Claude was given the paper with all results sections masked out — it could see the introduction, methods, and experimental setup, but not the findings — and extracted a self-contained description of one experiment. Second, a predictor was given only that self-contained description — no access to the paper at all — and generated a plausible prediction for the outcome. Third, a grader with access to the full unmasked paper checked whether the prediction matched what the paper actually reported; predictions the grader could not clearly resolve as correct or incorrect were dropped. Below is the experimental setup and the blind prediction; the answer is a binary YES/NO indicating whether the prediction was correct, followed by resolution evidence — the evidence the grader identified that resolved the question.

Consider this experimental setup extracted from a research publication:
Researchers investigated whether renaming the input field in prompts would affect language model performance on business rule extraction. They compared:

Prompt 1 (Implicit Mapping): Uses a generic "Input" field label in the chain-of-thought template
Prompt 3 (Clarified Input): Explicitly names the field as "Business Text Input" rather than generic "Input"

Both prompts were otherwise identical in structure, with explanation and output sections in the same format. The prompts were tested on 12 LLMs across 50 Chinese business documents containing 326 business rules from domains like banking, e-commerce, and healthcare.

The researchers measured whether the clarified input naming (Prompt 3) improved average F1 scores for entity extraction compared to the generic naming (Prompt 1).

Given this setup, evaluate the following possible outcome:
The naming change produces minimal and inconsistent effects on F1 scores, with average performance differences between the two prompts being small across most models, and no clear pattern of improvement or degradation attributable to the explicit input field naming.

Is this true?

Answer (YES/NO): YES